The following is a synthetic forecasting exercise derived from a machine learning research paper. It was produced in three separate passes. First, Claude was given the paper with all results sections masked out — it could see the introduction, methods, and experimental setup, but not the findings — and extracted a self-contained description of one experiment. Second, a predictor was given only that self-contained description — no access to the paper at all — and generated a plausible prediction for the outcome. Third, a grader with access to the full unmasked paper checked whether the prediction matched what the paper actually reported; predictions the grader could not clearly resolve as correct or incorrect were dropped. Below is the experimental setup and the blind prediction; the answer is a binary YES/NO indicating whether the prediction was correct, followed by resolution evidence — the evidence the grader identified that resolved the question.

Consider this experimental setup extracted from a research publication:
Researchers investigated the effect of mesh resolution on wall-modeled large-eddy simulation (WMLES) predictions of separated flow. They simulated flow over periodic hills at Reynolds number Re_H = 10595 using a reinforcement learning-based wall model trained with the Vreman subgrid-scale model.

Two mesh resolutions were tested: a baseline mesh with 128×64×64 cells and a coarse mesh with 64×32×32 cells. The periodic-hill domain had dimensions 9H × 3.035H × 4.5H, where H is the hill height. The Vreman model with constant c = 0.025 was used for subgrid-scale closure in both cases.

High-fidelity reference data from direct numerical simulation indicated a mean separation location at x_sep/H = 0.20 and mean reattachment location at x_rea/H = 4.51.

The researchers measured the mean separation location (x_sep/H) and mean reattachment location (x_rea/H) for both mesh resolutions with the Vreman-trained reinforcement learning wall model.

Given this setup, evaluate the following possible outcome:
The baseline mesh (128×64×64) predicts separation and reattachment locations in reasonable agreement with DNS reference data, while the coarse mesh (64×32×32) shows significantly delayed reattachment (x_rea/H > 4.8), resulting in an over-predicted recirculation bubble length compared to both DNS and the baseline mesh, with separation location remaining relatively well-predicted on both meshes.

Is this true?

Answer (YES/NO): NO